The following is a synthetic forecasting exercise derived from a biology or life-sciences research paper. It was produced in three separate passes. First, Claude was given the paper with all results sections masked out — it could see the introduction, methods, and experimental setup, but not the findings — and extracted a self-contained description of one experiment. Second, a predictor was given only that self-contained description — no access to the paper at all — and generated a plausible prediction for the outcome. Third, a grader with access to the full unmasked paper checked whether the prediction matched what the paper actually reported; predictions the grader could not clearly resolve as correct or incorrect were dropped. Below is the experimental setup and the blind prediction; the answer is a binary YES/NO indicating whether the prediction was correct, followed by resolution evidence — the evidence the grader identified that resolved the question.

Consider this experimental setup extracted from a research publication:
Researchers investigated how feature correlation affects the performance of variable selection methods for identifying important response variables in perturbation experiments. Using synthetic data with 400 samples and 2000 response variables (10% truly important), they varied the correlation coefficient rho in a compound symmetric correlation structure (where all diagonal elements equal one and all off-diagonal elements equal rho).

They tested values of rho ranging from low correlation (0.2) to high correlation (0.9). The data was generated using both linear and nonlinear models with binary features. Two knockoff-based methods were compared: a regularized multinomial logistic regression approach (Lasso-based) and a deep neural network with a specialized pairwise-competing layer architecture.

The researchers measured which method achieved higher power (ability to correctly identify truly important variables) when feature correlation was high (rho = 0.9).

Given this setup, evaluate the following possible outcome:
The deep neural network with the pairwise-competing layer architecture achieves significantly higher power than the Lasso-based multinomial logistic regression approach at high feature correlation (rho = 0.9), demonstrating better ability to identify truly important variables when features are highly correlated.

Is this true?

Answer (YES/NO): NO